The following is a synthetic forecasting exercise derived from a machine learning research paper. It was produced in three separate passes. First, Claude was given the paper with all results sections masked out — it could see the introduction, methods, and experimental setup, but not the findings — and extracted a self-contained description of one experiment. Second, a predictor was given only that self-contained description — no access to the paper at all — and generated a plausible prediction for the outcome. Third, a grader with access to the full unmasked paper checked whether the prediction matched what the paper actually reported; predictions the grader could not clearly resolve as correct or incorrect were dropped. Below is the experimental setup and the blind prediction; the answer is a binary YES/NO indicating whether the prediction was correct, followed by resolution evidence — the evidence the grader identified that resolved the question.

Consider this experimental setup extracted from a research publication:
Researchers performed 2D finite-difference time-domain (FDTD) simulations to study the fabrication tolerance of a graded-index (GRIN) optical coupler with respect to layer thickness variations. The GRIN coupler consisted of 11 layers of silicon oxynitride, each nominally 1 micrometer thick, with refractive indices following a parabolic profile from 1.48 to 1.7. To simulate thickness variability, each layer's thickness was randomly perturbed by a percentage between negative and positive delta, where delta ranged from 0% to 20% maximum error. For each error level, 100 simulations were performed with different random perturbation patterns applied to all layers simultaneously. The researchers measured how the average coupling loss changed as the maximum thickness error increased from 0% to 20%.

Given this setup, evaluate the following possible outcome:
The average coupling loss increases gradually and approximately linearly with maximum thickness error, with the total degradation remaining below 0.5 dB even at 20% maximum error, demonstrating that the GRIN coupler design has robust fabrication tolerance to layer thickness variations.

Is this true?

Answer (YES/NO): NO